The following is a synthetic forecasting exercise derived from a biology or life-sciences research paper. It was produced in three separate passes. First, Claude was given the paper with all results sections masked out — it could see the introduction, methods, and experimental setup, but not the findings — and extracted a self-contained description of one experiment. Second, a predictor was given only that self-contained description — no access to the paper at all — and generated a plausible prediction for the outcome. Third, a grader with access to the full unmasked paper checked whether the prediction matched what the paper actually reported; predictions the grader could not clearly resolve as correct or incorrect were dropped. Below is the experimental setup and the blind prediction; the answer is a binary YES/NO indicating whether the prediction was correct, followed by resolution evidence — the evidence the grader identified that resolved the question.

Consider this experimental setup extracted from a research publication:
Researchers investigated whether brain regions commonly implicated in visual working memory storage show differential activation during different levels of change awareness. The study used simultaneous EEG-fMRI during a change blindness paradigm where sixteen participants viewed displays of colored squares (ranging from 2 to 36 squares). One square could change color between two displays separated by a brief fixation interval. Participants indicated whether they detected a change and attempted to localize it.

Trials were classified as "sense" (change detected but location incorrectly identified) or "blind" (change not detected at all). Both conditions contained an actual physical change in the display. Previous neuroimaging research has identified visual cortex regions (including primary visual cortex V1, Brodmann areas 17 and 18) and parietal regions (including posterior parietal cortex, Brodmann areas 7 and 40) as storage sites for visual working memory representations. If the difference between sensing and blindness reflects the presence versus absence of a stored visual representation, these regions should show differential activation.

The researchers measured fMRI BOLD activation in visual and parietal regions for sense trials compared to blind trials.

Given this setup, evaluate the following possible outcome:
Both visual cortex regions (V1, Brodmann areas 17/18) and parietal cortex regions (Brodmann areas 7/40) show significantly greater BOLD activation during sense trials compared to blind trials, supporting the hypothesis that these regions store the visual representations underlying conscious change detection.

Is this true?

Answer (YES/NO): YES